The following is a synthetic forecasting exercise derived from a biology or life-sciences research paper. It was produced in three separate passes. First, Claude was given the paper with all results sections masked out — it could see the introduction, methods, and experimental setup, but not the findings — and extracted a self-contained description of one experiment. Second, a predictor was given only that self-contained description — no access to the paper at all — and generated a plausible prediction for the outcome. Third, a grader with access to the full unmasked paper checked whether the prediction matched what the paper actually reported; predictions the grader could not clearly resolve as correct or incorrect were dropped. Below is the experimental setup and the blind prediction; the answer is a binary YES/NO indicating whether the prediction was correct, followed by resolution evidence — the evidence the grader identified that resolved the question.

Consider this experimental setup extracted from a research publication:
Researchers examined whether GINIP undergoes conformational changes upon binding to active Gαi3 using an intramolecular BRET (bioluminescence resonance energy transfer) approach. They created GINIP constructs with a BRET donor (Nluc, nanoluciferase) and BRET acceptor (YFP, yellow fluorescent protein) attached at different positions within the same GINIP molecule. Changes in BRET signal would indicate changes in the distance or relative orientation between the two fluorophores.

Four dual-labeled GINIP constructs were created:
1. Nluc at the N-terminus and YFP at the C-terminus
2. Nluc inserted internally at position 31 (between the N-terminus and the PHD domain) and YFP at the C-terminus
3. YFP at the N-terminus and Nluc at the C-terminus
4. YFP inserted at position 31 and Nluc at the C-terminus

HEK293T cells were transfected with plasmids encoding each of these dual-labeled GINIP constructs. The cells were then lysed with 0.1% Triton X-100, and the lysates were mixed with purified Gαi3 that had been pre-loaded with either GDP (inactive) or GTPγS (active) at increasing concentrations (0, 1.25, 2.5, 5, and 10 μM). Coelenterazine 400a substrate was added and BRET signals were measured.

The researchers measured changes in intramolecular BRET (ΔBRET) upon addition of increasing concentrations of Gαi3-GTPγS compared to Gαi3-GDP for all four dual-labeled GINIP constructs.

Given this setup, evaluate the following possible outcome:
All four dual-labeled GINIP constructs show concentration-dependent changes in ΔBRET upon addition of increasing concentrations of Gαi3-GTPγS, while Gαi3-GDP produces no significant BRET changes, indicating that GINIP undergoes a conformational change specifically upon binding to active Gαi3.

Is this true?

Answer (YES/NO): YES